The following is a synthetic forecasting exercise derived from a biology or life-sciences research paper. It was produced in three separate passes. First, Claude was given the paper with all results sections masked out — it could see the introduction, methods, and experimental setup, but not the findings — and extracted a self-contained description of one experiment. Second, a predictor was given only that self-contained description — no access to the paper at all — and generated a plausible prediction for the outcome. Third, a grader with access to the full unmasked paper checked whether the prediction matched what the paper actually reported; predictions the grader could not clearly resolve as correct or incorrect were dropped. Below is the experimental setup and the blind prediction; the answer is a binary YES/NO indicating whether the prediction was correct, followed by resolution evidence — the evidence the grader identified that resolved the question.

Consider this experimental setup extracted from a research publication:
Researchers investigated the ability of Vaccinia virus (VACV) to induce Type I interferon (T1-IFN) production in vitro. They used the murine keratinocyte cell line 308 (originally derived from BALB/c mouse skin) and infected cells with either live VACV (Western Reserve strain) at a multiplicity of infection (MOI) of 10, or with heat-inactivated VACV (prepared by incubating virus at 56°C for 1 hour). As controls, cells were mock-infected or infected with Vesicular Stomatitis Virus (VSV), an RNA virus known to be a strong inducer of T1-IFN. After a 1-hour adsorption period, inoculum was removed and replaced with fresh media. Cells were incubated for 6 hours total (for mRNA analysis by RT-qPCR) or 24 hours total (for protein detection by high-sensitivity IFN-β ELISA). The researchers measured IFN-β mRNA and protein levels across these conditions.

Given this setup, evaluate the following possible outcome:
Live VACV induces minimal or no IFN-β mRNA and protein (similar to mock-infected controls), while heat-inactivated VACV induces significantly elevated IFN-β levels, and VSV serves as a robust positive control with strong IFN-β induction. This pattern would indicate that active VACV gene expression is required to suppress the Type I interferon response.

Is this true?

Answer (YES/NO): YES